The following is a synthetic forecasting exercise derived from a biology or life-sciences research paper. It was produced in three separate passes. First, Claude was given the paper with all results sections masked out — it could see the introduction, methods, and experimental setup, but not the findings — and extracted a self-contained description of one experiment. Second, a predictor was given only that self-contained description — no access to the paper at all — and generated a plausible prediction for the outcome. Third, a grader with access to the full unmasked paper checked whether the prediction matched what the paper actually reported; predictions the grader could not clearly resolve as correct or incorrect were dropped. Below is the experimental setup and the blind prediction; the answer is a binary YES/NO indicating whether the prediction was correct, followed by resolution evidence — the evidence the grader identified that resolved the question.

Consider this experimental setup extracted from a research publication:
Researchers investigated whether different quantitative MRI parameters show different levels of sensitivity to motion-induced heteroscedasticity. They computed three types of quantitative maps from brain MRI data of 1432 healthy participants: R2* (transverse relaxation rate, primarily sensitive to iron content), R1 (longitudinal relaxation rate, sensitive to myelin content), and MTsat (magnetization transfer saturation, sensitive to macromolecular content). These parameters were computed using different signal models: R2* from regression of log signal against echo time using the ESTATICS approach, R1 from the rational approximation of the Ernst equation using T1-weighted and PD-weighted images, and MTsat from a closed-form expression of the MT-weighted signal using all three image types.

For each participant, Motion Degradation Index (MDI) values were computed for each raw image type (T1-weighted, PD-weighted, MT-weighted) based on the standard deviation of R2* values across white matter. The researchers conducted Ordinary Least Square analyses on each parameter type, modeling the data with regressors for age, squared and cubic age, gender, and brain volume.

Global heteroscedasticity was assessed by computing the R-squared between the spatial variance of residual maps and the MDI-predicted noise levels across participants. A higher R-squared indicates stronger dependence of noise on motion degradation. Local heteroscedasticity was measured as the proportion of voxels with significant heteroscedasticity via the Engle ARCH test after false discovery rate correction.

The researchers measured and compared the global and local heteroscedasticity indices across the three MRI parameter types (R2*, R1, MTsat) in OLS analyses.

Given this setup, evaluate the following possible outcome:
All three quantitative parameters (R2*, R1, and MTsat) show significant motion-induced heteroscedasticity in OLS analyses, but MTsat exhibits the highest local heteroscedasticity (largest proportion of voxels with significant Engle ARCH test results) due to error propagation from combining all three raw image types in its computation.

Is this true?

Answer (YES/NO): NO